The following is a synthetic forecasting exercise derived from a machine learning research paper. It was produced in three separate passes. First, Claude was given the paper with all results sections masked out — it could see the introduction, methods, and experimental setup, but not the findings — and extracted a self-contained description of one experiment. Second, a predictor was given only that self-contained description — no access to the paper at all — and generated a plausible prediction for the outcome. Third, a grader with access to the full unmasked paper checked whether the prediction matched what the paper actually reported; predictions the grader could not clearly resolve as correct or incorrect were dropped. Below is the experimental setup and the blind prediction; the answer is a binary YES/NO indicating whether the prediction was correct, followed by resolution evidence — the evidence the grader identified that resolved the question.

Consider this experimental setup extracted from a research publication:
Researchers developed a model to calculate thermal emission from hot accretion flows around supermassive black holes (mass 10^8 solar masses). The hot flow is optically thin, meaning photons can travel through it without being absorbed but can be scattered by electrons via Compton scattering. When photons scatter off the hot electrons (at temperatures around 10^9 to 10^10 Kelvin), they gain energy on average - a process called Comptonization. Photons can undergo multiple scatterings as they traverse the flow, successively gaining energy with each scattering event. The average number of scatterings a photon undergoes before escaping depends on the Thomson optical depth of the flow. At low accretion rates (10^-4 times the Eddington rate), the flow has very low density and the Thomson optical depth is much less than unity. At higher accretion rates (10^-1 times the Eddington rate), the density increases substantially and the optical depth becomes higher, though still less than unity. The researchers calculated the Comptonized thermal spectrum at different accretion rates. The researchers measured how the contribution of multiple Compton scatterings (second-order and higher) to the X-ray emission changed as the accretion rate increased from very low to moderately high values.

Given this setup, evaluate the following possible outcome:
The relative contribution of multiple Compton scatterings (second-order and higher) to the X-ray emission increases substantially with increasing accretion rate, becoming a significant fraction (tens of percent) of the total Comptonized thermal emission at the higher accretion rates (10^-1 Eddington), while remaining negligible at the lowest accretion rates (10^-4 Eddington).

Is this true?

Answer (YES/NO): YES